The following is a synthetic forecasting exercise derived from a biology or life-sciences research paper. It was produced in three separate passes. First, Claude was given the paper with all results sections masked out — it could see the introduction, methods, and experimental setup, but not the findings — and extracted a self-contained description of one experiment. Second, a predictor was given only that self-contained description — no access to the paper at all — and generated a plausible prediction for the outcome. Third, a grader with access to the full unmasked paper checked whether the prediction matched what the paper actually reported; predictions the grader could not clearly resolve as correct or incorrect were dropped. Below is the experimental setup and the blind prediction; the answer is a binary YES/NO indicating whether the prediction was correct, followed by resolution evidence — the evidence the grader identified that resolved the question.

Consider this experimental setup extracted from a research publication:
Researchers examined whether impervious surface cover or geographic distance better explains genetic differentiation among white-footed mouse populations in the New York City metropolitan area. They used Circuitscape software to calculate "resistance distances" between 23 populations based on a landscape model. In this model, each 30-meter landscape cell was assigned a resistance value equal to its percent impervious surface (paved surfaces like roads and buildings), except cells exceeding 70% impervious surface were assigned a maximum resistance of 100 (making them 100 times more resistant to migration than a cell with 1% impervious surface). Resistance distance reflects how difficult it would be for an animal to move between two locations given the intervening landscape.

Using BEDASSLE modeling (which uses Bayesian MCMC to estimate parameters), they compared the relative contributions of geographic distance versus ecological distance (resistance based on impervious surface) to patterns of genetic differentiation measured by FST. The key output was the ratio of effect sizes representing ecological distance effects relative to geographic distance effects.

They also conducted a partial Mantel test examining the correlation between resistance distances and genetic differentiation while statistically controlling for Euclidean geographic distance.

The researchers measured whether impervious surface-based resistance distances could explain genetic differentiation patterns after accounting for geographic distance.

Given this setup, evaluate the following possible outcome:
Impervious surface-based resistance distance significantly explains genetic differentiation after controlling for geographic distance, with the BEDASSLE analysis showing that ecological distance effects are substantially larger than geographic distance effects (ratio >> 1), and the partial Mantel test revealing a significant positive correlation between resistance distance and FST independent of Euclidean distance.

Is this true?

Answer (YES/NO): NO